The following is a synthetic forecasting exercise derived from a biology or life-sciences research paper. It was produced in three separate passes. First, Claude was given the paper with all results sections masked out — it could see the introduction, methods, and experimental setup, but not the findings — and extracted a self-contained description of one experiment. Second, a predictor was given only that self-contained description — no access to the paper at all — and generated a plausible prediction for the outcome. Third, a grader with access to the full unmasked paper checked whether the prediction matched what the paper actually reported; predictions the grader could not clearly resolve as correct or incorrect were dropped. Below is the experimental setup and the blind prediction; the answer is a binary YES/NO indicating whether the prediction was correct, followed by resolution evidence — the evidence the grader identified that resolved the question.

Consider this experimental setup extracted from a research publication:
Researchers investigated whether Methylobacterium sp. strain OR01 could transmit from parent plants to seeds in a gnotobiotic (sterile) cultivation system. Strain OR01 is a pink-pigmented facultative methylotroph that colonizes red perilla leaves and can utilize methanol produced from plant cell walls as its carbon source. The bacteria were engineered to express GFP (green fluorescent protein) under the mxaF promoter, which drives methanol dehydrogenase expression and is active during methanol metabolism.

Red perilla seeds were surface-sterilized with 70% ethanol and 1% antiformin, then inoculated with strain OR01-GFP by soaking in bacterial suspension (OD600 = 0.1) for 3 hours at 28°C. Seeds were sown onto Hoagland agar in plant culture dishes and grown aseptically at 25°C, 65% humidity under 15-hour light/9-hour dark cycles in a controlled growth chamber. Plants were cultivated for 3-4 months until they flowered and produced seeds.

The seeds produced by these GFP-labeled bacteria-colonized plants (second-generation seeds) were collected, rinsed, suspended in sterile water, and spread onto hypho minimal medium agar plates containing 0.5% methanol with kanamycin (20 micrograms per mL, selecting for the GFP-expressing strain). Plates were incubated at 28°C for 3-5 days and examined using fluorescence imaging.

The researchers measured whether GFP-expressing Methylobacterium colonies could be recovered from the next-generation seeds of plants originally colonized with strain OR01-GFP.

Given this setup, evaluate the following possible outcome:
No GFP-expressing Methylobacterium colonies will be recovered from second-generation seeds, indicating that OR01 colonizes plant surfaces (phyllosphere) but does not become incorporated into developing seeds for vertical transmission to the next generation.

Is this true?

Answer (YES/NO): NO